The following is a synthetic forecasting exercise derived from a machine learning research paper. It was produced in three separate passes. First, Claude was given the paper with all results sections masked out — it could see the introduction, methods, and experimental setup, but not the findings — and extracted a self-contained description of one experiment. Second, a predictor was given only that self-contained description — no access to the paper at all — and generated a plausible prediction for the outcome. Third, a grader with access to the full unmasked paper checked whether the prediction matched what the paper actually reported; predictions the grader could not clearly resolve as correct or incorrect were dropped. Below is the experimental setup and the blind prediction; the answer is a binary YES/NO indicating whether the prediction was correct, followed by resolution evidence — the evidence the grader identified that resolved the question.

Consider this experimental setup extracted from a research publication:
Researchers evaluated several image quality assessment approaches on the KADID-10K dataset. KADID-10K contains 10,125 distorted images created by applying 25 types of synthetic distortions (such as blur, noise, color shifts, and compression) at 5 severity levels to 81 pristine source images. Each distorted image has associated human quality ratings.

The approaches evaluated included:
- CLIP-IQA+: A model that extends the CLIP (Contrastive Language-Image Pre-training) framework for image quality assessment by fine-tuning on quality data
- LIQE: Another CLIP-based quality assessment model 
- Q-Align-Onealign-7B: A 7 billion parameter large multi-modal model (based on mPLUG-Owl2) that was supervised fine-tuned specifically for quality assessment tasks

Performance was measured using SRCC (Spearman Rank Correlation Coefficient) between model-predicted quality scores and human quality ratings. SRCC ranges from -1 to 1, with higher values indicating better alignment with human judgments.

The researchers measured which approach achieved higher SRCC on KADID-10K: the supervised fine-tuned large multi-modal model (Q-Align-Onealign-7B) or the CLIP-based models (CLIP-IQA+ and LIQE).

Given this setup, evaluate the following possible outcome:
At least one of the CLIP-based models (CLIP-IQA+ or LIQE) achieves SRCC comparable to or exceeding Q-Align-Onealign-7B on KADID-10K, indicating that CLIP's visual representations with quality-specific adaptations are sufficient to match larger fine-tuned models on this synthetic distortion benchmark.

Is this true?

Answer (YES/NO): NO